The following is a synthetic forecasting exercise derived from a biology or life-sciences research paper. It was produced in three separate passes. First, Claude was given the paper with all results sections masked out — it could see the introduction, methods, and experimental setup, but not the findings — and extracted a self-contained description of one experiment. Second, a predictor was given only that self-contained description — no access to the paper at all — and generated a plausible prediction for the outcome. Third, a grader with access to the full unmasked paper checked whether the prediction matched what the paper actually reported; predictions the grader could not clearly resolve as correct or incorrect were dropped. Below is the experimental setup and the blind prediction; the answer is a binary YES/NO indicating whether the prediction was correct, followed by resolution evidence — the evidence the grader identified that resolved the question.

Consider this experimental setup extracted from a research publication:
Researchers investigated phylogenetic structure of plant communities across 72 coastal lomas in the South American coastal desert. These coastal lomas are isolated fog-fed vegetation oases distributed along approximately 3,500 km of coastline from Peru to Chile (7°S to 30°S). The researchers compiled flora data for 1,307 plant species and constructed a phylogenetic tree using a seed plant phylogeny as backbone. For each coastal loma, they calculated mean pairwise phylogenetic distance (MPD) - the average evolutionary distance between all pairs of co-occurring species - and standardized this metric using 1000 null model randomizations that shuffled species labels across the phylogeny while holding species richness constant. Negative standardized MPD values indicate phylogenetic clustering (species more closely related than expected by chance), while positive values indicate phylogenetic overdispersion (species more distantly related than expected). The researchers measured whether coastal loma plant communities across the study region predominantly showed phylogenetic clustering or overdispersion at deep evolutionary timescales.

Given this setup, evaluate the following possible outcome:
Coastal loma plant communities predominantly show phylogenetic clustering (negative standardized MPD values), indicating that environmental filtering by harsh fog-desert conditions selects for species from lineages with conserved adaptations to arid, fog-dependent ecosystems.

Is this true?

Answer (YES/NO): NO